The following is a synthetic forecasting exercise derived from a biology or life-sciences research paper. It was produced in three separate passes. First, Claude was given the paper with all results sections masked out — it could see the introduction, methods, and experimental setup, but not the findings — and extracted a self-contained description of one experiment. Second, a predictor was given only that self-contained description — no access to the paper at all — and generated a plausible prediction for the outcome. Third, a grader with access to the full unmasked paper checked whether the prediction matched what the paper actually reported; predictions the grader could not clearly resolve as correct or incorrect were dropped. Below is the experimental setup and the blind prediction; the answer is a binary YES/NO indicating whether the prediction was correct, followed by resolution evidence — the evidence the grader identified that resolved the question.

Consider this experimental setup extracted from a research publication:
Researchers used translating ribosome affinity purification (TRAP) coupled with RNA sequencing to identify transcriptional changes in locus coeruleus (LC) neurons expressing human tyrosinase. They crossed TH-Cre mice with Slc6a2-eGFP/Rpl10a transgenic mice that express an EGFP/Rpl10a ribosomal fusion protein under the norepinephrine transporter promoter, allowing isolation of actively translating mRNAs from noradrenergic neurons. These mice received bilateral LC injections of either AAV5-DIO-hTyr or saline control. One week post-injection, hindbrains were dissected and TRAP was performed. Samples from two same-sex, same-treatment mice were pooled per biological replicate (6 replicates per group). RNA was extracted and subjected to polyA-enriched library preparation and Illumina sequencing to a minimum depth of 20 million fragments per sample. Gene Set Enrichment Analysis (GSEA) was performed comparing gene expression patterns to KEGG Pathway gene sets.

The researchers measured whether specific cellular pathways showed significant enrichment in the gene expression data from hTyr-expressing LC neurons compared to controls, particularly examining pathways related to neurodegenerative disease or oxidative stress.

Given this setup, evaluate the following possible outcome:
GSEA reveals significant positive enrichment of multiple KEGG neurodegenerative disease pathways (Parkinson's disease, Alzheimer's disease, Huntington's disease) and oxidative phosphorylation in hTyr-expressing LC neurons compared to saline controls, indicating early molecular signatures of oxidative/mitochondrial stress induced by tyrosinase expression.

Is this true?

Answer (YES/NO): NO